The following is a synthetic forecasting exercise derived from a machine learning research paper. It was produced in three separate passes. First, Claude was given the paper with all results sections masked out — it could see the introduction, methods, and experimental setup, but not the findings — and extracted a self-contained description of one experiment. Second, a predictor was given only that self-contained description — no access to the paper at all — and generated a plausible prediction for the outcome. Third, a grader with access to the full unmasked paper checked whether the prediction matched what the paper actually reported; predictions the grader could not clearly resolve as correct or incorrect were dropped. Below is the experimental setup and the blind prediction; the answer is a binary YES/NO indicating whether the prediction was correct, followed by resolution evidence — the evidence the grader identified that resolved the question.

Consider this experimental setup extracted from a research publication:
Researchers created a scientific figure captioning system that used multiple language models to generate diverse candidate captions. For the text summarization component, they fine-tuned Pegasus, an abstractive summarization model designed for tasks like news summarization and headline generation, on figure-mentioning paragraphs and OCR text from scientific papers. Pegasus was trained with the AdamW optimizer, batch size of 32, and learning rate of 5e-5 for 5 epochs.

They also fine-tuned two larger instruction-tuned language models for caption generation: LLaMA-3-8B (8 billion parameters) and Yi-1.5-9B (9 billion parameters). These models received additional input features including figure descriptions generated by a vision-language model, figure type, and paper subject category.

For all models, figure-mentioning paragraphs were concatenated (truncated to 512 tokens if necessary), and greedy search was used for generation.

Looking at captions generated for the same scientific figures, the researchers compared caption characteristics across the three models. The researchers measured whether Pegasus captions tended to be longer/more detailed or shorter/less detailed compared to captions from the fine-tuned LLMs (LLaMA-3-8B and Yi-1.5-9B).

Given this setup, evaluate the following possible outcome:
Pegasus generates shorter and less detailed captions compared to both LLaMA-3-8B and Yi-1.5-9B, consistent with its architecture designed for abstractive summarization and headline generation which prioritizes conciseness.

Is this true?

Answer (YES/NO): YES